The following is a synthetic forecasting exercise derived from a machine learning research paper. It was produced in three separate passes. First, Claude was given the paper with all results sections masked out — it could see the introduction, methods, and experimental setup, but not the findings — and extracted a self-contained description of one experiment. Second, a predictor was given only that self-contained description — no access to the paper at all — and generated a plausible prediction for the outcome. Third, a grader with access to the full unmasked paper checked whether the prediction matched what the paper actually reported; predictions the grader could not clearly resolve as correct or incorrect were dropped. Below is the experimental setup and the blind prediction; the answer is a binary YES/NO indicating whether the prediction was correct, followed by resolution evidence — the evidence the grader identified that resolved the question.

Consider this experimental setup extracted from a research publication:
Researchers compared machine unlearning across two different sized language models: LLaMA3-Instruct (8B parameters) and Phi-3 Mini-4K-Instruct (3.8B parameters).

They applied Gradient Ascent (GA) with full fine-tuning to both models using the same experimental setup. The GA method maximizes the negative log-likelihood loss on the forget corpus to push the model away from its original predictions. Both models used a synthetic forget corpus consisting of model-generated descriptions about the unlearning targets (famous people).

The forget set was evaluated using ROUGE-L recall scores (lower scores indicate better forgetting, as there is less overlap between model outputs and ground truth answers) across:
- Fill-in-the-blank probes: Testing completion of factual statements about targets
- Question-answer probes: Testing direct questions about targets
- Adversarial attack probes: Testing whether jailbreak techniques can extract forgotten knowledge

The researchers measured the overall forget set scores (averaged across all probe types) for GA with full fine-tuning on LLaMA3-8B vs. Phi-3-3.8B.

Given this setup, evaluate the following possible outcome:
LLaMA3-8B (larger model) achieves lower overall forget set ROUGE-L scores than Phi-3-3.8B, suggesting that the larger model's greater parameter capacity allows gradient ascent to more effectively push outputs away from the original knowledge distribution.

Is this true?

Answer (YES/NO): NO